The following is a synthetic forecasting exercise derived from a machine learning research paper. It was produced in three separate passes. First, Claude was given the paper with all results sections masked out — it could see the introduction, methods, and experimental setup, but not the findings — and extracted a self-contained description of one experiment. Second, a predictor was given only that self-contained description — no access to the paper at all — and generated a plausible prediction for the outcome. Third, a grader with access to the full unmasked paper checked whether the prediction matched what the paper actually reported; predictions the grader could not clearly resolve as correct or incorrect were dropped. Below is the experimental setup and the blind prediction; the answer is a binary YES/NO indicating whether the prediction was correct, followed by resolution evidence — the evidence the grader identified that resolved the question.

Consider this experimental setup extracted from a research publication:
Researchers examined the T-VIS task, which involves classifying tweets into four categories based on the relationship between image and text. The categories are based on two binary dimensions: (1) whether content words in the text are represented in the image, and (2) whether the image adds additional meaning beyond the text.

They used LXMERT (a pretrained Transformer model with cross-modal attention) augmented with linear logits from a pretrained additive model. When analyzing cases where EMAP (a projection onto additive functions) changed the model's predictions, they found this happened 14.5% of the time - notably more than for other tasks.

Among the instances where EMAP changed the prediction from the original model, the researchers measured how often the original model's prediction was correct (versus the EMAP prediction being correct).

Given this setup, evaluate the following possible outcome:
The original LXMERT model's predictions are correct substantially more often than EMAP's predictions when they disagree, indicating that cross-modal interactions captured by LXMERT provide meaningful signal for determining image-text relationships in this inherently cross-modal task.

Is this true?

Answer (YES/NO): NO